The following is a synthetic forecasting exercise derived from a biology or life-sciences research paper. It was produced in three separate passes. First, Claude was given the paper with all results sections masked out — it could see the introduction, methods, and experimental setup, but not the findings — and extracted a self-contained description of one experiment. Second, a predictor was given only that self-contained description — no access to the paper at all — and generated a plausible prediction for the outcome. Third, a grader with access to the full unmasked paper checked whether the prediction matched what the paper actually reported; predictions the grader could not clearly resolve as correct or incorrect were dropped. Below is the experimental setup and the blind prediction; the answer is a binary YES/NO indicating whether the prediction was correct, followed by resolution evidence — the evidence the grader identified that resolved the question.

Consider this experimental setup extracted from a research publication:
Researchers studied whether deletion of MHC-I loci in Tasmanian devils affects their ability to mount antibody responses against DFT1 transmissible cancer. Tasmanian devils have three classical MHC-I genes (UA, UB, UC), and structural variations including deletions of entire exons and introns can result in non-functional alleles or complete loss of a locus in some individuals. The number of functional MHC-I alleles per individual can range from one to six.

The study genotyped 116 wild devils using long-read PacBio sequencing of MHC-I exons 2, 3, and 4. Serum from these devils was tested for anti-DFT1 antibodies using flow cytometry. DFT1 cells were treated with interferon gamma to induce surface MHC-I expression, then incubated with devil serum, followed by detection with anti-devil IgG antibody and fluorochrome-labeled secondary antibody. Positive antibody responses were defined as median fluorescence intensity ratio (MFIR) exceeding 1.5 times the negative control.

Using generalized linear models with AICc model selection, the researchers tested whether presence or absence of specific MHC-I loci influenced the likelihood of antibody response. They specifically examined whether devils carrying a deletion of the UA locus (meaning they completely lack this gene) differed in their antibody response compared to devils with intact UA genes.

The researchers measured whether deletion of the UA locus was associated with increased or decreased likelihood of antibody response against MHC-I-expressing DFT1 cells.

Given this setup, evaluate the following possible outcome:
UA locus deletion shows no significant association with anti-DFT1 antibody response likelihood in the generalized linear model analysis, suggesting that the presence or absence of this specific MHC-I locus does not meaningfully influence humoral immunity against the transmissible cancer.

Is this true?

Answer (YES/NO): NO